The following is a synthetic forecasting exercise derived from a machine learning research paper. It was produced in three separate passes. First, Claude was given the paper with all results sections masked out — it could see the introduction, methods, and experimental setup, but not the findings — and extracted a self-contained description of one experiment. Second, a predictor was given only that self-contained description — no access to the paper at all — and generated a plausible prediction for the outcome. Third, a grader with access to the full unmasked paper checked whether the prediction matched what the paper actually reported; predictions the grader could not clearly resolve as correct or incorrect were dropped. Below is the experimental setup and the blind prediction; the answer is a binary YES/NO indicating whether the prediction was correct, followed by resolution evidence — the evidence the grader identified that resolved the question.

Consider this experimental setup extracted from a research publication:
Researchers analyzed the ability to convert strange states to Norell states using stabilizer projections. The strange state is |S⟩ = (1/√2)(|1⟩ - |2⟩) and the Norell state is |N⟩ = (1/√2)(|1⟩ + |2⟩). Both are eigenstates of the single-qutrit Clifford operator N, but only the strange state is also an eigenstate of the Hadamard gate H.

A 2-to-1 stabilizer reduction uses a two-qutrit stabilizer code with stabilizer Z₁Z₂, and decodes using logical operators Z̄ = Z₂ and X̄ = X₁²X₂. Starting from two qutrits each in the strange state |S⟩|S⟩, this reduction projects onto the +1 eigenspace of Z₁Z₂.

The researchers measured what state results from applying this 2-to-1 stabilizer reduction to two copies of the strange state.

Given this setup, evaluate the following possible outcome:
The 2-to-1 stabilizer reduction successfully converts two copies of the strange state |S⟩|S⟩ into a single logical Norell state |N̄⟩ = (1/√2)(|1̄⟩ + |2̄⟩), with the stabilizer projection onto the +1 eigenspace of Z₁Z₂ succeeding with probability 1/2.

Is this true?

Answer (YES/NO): YES